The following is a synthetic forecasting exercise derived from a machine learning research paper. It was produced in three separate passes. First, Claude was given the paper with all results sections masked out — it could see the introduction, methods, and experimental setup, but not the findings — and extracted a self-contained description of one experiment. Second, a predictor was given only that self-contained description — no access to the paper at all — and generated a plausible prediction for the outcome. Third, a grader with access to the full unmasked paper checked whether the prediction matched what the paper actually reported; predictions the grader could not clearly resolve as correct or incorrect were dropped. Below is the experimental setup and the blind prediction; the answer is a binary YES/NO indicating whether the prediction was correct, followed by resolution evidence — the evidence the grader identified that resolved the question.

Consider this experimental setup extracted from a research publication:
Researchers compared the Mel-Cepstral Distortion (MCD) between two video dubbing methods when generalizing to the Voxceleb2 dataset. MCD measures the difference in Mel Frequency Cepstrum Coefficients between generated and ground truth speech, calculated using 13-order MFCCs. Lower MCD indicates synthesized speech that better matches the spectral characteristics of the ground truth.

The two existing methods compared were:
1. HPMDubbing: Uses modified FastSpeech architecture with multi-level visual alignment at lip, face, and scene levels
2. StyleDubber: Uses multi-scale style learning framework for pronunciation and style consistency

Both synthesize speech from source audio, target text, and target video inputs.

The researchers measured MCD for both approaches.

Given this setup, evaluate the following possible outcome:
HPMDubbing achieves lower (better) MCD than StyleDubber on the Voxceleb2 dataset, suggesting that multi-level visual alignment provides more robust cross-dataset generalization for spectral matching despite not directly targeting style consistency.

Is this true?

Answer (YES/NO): NO